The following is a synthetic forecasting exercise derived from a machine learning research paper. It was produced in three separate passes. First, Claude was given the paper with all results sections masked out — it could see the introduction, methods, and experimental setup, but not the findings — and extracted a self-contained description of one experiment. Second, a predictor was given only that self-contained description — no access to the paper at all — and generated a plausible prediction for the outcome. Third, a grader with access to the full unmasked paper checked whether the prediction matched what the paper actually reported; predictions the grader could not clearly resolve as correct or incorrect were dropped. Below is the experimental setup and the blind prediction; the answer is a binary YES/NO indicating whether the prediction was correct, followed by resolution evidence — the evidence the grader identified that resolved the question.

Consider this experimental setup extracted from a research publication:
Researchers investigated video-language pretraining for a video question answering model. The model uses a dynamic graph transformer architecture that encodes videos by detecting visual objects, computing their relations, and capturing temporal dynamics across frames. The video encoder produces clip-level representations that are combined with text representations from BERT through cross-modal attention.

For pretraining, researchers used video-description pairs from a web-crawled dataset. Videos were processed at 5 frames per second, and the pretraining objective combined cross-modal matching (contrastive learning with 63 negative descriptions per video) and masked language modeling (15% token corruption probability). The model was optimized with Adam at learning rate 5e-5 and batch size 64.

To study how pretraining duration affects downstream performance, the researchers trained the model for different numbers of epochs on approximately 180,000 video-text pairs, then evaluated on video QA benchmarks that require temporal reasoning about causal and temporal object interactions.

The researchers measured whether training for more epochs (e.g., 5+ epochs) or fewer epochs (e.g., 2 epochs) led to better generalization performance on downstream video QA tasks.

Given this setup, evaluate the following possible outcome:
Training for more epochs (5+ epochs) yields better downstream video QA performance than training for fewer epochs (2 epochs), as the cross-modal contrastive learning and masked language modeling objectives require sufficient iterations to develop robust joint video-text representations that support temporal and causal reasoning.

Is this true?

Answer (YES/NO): NO